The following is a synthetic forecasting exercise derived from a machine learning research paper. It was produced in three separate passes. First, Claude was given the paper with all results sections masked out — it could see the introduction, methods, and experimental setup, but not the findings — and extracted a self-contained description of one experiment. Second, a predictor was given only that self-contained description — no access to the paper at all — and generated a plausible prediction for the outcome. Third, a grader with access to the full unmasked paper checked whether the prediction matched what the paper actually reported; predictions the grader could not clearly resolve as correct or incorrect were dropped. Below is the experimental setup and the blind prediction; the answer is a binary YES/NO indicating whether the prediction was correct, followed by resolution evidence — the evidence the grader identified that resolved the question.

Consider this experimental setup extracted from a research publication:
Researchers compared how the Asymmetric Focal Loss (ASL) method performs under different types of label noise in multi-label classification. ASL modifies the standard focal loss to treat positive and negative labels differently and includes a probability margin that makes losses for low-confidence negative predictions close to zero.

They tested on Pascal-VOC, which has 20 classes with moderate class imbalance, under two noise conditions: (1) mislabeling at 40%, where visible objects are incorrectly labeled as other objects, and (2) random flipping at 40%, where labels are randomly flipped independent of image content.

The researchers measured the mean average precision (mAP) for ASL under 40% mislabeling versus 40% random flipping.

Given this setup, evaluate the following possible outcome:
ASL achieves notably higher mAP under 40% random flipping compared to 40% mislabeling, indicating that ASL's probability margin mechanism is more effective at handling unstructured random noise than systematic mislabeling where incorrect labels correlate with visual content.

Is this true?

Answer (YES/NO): NO